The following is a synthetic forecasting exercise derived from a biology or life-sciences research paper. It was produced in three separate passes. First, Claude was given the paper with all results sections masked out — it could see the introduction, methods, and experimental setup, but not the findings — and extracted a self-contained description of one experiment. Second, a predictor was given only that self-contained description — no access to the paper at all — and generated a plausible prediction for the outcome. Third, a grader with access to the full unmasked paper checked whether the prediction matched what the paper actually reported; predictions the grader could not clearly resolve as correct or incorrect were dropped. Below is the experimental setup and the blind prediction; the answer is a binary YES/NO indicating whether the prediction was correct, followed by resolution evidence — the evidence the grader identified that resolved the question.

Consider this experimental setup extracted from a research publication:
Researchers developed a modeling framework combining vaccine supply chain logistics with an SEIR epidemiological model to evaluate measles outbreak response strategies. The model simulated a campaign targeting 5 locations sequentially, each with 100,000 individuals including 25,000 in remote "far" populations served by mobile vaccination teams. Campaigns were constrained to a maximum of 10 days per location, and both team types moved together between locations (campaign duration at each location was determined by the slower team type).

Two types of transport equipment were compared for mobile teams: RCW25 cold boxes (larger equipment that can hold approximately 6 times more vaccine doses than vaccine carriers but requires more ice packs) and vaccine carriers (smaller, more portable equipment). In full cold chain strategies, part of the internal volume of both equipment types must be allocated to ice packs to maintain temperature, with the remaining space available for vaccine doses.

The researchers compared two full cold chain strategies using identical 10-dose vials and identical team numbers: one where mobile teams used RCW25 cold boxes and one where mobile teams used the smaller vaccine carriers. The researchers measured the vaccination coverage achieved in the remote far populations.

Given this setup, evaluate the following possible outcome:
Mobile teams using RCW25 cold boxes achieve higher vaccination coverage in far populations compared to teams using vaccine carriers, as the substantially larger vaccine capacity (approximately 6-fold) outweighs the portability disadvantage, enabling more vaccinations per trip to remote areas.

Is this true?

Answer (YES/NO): NO